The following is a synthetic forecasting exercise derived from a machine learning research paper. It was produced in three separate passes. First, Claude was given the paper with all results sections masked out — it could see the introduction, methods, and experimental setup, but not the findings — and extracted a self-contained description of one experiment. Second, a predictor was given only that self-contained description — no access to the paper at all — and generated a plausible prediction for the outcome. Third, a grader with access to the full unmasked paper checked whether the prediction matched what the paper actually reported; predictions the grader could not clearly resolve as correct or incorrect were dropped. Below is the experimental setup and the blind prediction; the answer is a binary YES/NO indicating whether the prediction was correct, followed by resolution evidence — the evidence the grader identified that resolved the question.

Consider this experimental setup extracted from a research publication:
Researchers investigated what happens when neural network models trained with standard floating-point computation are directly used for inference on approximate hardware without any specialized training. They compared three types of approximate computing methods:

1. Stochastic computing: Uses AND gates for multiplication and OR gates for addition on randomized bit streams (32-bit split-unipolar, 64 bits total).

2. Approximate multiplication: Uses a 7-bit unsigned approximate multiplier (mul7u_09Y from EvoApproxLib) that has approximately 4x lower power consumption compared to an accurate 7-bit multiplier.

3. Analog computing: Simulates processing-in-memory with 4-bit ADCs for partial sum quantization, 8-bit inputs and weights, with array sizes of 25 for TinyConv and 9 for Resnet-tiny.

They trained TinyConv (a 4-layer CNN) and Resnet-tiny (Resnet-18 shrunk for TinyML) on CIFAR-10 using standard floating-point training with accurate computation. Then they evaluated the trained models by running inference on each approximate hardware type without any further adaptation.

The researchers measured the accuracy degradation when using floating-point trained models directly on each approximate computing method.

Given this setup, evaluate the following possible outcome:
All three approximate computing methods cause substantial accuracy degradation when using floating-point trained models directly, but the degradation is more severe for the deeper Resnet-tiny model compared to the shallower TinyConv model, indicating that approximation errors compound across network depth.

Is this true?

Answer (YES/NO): NO